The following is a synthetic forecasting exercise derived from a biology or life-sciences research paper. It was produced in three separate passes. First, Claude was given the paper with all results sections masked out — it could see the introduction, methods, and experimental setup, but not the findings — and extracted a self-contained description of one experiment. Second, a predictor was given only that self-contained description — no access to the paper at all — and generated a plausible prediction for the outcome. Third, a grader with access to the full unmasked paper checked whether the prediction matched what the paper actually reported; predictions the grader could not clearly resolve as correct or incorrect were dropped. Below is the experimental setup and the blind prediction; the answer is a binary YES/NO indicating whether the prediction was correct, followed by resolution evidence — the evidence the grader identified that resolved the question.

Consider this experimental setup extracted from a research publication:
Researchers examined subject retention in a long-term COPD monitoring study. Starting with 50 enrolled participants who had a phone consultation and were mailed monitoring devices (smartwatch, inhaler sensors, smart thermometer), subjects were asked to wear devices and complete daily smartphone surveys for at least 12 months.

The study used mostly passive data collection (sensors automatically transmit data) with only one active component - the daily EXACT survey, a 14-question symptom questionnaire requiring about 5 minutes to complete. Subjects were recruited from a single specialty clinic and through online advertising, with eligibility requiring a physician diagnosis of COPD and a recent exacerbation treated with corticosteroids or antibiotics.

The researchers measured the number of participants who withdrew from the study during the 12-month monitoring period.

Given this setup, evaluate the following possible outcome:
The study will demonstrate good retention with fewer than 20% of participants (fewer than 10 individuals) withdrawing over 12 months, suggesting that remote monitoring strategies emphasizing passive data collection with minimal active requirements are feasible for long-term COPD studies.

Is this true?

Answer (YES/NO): YES